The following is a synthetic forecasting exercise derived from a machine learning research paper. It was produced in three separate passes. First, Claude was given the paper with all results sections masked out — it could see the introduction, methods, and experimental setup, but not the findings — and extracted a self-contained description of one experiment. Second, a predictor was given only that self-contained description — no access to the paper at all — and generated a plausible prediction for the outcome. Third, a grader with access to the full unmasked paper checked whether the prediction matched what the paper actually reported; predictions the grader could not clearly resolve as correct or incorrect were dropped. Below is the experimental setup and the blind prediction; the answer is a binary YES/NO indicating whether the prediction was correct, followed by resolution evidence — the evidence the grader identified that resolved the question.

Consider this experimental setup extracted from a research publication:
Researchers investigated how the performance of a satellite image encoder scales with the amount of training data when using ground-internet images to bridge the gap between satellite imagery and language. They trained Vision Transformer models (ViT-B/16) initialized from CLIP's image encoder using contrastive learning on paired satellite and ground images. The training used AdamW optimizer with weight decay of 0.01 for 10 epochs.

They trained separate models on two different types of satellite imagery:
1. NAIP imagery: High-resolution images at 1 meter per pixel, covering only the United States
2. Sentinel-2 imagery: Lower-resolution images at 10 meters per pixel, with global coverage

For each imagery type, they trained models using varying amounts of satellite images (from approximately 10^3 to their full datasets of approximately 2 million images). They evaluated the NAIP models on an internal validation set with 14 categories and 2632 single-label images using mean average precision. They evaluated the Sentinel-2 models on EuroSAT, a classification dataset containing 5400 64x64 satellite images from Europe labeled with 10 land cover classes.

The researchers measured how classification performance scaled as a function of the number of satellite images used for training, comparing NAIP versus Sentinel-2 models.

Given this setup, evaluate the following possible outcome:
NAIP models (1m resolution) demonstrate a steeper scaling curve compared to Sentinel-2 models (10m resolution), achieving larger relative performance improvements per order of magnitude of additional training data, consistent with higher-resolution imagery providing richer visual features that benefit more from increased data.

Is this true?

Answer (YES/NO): NO